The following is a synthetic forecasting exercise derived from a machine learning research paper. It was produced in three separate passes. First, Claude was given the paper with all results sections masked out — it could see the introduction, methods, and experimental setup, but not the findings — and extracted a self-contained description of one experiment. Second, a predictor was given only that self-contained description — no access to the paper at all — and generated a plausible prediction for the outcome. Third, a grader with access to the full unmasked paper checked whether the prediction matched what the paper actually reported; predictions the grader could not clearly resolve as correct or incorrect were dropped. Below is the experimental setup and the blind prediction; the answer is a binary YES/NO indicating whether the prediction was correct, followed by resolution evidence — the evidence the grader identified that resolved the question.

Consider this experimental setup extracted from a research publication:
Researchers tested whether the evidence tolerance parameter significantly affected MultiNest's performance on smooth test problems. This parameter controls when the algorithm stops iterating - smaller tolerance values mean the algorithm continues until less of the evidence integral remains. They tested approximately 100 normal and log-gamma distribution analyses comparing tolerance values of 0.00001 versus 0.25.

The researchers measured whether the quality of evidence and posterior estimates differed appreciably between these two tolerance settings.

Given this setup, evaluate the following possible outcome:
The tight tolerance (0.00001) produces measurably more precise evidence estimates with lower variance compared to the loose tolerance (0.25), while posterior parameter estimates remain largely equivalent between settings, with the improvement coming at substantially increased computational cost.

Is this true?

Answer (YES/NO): NO